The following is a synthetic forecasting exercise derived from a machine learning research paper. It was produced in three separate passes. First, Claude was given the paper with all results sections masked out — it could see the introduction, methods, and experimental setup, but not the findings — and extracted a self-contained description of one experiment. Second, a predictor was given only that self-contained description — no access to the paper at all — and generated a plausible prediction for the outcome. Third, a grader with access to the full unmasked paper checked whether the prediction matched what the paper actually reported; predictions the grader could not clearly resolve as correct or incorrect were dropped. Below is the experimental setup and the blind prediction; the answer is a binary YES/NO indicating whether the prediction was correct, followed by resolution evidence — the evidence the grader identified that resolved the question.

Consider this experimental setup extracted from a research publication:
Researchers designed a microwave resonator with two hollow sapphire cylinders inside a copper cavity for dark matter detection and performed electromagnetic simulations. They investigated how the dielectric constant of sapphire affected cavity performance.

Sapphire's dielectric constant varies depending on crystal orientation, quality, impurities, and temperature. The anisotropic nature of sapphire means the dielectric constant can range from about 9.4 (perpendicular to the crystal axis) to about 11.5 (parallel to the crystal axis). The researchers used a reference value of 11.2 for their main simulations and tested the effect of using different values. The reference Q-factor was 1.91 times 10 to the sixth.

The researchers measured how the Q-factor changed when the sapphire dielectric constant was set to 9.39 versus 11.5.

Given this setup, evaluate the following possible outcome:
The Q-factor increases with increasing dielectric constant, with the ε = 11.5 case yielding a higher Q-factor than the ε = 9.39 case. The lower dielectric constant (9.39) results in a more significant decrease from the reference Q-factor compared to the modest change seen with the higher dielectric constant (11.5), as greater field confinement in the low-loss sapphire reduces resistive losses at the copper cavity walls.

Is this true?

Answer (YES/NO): YES